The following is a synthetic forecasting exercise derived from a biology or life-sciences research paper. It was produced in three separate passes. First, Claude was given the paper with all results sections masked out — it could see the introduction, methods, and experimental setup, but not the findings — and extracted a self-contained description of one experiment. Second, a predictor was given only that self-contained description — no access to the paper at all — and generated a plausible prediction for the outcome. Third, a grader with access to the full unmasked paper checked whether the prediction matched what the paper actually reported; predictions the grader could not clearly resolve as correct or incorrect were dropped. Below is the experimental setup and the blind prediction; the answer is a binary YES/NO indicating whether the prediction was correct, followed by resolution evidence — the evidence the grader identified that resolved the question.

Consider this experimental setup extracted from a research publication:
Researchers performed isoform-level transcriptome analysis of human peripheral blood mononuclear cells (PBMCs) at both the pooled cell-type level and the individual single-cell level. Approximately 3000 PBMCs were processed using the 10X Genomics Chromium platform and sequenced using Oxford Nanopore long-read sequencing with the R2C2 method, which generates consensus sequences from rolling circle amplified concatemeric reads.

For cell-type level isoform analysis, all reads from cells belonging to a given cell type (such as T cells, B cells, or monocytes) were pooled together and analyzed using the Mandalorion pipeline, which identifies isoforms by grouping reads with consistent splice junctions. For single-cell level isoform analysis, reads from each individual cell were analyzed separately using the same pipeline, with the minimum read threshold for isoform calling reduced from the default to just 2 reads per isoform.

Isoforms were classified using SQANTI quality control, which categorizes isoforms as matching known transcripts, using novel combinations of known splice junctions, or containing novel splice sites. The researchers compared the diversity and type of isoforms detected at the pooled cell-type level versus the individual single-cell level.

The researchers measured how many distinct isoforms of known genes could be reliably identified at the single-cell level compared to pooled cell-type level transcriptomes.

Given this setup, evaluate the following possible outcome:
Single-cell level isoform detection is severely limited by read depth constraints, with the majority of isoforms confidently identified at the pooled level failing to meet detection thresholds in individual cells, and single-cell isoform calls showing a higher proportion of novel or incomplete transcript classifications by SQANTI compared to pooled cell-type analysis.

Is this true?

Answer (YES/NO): NO